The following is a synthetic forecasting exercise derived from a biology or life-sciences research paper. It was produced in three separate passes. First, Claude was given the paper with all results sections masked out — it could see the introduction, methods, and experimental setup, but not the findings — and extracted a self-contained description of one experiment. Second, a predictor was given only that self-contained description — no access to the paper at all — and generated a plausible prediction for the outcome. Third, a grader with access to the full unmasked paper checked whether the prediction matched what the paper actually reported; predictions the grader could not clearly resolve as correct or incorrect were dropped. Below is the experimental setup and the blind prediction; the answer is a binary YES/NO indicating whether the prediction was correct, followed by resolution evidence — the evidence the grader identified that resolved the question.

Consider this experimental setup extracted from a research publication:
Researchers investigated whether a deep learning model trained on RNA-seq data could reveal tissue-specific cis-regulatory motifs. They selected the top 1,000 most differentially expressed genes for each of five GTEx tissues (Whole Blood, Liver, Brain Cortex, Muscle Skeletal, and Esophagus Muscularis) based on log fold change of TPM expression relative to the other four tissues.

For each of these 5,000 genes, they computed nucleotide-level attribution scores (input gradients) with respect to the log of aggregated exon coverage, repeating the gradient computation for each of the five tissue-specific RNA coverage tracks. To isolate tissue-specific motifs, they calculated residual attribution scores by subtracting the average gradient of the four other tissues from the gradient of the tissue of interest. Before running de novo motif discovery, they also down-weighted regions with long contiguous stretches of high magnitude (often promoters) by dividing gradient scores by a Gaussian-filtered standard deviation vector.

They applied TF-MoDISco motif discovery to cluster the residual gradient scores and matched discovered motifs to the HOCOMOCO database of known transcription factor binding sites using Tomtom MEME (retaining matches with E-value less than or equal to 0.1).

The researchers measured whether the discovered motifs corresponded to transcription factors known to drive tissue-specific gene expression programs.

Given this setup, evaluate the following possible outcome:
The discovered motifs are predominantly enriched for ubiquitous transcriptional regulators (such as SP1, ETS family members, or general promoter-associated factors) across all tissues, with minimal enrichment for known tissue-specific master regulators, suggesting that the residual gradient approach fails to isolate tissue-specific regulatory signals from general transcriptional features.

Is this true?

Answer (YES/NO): NO